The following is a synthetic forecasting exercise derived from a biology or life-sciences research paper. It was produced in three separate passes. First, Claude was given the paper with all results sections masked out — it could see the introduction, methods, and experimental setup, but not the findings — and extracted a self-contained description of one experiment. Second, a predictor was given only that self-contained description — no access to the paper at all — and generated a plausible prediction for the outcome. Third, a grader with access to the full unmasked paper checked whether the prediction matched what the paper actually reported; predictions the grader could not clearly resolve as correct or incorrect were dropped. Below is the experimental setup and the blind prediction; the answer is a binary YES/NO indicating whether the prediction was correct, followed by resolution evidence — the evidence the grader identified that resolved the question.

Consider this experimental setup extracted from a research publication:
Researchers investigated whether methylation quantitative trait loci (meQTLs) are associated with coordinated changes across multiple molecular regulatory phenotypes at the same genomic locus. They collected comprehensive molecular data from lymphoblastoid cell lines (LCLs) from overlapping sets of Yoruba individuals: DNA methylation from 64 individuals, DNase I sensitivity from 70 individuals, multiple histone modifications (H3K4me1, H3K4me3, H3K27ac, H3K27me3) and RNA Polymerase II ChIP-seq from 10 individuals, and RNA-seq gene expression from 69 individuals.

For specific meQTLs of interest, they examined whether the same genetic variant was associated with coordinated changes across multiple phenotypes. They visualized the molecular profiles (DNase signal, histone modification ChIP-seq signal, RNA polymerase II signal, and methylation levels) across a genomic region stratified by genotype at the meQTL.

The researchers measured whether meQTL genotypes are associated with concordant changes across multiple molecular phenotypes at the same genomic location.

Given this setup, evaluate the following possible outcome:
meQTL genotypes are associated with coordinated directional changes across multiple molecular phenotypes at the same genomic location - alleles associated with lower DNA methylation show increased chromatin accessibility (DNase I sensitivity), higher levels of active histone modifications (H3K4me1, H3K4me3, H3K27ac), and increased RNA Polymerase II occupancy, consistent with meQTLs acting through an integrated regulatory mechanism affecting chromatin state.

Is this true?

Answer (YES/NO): NO